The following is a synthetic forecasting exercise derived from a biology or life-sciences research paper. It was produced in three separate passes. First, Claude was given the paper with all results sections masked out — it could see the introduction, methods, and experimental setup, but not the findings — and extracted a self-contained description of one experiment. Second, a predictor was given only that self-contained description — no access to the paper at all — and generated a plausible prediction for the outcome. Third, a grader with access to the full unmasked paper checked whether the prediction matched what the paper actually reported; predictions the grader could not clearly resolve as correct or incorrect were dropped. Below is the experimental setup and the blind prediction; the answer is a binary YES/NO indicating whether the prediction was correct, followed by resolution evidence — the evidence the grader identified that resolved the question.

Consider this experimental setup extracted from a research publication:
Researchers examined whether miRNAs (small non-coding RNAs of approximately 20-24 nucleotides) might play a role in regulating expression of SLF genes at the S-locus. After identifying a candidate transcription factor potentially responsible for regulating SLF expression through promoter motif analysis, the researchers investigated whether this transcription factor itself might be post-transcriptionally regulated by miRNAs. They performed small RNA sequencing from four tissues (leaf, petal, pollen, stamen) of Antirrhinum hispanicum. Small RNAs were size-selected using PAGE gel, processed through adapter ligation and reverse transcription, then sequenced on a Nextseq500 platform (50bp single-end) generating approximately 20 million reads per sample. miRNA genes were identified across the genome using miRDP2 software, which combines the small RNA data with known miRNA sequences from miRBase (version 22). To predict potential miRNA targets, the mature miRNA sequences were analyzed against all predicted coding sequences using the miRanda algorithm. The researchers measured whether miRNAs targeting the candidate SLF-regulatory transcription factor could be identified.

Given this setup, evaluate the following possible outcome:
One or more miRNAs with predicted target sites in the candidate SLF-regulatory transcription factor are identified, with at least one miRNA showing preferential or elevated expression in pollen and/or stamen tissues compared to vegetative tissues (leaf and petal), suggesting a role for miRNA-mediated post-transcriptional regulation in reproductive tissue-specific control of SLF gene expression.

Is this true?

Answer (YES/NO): NO